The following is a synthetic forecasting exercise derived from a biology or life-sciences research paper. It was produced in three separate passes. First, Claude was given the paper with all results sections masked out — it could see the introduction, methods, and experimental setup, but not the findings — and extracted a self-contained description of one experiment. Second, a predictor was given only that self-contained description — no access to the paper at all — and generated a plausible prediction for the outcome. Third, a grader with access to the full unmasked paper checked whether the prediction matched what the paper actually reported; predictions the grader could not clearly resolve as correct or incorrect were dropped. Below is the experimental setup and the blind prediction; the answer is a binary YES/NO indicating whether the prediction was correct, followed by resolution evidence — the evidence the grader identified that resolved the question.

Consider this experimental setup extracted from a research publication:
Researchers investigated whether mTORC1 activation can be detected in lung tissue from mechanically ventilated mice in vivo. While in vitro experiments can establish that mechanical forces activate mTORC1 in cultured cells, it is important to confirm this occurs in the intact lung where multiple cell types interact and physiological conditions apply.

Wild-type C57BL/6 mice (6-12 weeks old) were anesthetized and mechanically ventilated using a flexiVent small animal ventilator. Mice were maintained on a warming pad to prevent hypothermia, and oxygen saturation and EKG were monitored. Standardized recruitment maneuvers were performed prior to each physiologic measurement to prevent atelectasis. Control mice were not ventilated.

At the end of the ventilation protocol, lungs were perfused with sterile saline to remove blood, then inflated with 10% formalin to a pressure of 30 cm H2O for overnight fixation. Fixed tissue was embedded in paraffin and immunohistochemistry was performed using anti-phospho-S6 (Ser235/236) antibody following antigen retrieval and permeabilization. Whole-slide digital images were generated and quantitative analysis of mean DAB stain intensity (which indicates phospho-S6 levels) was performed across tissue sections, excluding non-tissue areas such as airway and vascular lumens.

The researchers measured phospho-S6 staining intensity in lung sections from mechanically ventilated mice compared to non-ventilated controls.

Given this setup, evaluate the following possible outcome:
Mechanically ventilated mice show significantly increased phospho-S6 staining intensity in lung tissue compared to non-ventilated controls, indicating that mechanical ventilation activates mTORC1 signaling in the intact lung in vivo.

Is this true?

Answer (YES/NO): YES